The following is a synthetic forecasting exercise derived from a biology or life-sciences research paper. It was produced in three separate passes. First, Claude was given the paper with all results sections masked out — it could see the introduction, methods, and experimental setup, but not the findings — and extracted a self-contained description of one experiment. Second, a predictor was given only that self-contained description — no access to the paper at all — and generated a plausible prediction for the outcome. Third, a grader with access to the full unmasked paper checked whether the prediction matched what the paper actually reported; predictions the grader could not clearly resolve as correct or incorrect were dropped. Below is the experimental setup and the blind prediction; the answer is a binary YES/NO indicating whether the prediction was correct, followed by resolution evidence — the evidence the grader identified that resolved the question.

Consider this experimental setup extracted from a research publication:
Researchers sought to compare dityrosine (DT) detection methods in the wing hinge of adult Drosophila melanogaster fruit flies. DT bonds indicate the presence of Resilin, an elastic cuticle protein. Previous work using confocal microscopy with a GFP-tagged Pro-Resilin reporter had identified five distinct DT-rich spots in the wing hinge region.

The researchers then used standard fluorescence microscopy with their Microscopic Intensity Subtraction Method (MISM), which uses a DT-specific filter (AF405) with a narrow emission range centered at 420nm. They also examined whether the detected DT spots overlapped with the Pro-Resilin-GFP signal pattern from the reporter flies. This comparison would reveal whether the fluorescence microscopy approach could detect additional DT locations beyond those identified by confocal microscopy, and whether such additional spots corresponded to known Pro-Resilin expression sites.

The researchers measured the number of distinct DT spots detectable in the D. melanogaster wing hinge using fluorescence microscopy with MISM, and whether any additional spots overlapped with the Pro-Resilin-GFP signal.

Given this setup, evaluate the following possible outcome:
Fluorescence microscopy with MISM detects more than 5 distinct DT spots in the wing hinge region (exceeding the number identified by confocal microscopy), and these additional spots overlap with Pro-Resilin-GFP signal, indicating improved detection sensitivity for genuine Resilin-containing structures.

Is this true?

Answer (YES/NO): NO